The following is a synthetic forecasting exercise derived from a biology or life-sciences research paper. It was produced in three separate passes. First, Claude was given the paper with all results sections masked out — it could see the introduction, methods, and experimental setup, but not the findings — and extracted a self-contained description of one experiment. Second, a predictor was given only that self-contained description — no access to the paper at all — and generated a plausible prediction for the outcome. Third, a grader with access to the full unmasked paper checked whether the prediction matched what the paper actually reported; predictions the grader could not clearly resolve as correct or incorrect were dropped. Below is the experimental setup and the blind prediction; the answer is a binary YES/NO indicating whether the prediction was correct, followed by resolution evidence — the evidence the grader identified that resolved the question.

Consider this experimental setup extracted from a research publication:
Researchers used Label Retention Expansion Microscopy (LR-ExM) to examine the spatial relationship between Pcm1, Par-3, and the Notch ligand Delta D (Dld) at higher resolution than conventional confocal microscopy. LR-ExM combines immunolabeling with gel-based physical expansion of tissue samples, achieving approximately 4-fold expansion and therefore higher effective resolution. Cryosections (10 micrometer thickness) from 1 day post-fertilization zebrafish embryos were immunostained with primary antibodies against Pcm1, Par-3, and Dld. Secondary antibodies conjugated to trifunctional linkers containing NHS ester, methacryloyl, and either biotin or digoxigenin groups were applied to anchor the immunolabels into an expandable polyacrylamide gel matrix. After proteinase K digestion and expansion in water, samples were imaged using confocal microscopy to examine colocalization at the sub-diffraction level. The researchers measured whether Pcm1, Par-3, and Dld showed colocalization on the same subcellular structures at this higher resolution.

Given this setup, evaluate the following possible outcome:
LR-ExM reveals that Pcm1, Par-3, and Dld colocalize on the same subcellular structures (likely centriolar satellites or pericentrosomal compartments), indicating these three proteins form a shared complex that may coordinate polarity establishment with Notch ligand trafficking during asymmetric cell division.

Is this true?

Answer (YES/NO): NO